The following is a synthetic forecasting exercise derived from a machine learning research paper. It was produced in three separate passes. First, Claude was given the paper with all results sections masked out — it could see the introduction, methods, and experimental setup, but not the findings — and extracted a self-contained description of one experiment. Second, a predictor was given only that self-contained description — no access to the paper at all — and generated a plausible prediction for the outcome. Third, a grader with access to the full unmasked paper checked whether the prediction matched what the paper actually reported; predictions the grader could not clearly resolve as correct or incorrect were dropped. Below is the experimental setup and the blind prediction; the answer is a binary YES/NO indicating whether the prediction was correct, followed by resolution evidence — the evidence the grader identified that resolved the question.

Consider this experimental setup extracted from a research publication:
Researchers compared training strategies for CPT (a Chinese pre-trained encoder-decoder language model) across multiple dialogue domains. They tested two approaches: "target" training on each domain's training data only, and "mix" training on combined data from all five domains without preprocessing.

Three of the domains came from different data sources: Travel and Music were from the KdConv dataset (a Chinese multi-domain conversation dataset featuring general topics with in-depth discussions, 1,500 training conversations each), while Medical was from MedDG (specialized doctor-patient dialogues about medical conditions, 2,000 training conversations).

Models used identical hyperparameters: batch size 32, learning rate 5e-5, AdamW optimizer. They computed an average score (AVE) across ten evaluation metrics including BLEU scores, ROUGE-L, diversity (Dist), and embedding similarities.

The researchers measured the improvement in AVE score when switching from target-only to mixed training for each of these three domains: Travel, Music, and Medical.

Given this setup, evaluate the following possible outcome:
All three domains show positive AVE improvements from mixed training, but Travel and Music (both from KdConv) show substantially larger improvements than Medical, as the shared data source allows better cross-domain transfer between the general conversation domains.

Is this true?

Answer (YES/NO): NO